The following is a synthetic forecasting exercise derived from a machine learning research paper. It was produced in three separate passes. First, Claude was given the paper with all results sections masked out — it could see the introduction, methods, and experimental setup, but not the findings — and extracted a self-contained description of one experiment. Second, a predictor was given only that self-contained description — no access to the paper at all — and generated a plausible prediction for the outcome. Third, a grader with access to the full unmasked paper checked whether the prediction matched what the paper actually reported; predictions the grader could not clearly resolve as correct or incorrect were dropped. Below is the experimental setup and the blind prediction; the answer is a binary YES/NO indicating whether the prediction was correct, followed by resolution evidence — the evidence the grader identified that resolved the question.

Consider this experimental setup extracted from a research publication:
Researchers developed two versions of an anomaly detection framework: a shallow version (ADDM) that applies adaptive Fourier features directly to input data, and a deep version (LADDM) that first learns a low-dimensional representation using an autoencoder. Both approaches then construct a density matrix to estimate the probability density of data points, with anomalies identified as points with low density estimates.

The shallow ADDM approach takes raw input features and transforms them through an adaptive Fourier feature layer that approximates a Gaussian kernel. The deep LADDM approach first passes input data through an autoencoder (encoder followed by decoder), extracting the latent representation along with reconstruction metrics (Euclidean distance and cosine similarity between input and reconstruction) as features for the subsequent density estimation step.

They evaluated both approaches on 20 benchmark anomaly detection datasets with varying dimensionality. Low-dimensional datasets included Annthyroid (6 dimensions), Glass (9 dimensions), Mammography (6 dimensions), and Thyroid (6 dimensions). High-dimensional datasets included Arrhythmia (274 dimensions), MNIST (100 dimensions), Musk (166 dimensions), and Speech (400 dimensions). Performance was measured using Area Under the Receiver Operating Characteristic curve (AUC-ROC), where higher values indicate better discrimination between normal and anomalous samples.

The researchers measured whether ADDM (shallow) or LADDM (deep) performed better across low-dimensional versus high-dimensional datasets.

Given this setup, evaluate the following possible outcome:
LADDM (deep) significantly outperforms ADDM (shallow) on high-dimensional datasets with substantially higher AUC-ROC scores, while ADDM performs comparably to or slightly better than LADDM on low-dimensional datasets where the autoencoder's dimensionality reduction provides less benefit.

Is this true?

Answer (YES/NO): NO